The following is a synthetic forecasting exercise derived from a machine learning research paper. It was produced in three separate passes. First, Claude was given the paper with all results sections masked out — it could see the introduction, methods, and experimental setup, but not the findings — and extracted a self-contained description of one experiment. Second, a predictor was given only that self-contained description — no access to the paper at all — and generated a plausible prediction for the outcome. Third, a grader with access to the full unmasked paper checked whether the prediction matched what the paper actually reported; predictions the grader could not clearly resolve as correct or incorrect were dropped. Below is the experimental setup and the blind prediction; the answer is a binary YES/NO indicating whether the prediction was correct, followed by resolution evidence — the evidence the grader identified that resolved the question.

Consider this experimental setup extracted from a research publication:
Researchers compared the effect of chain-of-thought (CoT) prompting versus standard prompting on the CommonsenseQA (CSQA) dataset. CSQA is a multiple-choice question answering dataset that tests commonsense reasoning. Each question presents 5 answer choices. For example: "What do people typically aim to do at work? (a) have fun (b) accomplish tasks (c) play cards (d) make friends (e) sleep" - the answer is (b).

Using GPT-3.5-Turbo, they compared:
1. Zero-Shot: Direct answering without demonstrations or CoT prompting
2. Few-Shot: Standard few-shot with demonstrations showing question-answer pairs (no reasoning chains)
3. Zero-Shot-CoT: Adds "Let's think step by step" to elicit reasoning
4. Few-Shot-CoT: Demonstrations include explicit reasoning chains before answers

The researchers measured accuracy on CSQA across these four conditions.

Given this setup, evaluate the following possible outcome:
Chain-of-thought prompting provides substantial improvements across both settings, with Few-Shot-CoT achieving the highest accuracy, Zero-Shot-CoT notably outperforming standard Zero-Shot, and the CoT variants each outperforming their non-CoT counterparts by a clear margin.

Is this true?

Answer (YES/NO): NO